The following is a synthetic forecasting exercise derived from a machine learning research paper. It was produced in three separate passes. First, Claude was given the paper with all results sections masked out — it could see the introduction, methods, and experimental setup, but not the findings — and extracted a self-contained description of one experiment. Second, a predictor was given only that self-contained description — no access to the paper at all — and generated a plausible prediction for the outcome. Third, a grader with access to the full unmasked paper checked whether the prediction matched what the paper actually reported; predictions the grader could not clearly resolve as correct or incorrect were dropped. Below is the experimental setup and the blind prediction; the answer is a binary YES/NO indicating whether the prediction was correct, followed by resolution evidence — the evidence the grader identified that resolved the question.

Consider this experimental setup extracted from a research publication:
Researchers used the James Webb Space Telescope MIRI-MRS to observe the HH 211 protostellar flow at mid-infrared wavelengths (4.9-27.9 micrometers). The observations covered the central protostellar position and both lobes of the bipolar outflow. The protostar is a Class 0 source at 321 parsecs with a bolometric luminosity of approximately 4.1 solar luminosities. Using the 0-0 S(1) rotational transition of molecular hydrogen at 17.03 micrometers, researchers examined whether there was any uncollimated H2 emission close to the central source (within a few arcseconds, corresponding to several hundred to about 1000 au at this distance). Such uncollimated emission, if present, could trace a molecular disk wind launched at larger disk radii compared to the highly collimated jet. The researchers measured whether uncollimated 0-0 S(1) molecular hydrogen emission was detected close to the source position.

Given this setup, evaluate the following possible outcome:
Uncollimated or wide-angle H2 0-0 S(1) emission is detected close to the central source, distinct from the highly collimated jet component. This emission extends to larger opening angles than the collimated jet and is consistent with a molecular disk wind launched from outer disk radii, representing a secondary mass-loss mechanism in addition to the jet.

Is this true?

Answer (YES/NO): YES